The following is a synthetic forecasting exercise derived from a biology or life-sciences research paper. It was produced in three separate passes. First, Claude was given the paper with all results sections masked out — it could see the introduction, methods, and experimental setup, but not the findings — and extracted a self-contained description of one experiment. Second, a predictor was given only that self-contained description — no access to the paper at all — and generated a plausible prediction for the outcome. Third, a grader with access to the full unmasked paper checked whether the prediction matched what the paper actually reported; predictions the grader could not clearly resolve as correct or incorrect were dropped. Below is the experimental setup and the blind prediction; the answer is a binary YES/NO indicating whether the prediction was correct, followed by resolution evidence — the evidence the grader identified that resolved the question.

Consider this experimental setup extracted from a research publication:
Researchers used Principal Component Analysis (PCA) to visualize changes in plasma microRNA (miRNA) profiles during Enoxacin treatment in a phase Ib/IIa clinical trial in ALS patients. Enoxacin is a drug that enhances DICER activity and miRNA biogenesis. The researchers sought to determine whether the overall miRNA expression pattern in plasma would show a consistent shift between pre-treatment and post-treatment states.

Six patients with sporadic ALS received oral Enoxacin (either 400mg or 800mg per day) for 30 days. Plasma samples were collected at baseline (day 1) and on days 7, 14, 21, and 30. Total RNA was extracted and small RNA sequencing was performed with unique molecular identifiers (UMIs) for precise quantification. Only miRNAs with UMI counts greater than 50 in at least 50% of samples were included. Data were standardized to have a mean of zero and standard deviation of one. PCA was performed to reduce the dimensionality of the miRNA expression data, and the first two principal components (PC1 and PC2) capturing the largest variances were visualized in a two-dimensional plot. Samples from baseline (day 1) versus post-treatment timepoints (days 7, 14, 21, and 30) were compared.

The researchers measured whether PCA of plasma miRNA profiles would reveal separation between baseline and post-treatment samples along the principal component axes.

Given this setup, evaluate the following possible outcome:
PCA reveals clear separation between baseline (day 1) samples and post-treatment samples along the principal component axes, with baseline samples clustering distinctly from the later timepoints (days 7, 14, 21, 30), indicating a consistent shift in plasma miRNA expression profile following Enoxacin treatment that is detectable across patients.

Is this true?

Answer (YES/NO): YES